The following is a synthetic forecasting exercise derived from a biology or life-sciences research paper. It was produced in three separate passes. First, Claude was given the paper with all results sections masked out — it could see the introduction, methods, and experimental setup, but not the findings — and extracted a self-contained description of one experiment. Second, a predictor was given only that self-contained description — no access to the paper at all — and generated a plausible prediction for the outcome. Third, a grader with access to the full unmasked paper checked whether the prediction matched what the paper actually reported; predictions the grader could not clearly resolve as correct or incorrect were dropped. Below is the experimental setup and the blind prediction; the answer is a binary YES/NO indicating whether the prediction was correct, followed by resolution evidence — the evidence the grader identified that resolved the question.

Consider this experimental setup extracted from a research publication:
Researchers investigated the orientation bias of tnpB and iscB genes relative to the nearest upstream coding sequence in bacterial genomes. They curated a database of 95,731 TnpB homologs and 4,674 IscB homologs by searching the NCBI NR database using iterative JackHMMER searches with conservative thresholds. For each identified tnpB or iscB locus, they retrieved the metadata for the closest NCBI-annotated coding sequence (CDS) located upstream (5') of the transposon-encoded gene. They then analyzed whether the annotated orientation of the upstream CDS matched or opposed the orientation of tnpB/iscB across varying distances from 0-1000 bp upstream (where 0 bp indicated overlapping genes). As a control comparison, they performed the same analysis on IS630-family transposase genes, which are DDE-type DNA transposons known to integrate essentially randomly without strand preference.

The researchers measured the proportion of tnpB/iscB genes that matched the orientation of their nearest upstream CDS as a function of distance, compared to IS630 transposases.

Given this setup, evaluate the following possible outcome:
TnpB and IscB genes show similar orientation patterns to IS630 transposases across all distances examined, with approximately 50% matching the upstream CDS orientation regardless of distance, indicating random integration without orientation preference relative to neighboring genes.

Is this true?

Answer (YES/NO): NO